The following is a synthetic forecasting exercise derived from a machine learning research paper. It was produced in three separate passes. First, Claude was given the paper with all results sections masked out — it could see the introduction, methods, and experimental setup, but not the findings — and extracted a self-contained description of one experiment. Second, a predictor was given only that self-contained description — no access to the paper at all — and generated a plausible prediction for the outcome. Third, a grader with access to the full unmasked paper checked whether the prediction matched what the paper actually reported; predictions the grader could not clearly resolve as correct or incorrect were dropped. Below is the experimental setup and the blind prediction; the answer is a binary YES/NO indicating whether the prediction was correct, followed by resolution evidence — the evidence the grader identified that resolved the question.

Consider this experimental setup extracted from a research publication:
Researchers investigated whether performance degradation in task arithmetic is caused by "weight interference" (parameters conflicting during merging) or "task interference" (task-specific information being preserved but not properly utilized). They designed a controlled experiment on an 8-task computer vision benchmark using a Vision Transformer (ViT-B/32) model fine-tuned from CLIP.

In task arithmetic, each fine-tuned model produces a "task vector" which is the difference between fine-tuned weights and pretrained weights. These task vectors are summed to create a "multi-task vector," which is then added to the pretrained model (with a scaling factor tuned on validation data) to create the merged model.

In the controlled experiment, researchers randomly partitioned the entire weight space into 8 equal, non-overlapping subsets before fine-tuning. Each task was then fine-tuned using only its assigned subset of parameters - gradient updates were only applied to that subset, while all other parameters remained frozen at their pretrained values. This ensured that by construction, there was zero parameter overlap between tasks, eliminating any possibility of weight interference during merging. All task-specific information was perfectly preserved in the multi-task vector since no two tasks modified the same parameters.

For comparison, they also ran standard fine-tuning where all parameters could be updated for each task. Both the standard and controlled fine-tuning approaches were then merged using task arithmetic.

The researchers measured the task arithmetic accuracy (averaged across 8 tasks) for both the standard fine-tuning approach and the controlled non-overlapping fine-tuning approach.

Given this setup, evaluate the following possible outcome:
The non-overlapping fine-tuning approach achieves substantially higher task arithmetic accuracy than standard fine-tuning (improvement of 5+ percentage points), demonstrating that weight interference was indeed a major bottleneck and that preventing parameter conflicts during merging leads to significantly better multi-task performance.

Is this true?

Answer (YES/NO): NO